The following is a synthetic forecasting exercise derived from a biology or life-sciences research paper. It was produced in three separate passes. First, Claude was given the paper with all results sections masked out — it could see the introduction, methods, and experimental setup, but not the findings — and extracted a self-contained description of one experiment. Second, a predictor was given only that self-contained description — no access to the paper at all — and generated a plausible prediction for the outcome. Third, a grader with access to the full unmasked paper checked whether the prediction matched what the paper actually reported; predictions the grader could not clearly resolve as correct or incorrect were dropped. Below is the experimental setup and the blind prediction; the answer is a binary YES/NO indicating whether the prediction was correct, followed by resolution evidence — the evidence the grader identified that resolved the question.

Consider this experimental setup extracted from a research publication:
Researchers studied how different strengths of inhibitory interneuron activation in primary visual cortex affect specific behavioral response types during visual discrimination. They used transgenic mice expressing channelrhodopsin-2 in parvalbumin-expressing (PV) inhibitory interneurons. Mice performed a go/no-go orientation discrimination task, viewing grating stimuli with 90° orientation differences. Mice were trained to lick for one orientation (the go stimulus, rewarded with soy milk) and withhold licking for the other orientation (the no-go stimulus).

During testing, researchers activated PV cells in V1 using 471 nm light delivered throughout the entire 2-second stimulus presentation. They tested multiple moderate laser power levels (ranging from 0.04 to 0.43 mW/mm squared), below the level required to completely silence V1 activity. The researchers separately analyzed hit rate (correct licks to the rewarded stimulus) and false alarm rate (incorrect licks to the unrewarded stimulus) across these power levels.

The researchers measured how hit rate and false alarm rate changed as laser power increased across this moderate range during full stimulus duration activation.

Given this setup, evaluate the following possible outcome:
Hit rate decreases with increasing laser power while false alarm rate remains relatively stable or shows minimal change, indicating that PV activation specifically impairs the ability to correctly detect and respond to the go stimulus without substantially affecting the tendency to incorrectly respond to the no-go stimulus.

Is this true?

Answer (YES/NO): YES